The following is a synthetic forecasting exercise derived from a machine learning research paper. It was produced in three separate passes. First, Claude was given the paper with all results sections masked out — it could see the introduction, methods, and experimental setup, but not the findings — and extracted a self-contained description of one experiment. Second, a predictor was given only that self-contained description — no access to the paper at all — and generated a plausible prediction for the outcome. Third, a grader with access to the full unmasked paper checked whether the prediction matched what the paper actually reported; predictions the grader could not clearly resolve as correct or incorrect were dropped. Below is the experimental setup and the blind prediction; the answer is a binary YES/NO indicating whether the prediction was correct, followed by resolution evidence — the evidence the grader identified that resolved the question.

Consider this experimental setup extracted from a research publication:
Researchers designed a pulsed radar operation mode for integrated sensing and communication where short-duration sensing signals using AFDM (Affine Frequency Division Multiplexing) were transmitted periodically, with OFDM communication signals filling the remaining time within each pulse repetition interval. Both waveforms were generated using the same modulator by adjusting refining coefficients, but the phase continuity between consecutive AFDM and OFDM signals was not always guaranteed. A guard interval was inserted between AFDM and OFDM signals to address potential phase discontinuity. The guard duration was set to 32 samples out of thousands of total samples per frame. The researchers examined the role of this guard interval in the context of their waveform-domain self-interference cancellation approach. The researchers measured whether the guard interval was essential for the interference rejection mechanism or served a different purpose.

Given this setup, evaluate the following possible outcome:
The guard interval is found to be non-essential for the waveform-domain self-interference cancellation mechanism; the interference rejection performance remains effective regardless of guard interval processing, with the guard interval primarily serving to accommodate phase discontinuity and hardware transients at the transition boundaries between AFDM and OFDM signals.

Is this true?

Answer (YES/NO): YES